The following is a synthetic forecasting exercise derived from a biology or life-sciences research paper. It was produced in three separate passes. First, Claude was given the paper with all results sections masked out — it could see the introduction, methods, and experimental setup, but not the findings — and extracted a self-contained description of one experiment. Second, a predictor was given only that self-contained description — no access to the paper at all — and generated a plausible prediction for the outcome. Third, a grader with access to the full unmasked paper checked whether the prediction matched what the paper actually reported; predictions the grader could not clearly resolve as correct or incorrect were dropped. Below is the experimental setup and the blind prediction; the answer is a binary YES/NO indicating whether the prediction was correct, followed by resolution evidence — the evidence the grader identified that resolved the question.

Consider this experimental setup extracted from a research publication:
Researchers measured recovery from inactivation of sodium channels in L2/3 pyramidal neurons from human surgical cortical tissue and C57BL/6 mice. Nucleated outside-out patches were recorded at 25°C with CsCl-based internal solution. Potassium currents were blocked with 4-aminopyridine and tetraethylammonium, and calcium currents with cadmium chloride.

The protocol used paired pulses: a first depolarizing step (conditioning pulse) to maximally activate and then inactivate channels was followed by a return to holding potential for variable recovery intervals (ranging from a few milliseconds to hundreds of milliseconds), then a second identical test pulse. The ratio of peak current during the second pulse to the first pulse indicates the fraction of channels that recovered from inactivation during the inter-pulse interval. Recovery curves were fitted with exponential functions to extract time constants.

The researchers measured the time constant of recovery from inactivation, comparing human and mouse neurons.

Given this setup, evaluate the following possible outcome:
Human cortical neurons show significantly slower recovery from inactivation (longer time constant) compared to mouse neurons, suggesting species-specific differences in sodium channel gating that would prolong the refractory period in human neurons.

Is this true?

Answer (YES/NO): NO